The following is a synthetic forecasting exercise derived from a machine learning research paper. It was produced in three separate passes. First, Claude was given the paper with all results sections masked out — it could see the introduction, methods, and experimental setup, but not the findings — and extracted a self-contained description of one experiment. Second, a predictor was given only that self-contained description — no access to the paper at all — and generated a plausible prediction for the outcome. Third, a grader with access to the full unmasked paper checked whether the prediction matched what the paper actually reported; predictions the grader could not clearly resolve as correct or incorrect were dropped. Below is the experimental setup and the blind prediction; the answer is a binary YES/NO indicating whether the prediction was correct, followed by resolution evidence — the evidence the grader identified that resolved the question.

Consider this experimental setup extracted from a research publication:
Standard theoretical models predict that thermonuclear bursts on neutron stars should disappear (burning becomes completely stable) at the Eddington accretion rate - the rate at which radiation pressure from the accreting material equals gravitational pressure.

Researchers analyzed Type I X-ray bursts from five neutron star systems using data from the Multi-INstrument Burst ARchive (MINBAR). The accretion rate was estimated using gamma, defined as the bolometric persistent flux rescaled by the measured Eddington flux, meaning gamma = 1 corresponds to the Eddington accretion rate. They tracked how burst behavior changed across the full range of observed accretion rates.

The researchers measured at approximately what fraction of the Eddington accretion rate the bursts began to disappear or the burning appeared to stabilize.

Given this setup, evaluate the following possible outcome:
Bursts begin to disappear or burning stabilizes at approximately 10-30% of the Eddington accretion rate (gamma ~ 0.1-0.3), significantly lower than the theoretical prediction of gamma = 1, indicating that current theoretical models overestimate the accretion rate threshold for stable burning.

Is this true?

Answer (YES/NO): YES